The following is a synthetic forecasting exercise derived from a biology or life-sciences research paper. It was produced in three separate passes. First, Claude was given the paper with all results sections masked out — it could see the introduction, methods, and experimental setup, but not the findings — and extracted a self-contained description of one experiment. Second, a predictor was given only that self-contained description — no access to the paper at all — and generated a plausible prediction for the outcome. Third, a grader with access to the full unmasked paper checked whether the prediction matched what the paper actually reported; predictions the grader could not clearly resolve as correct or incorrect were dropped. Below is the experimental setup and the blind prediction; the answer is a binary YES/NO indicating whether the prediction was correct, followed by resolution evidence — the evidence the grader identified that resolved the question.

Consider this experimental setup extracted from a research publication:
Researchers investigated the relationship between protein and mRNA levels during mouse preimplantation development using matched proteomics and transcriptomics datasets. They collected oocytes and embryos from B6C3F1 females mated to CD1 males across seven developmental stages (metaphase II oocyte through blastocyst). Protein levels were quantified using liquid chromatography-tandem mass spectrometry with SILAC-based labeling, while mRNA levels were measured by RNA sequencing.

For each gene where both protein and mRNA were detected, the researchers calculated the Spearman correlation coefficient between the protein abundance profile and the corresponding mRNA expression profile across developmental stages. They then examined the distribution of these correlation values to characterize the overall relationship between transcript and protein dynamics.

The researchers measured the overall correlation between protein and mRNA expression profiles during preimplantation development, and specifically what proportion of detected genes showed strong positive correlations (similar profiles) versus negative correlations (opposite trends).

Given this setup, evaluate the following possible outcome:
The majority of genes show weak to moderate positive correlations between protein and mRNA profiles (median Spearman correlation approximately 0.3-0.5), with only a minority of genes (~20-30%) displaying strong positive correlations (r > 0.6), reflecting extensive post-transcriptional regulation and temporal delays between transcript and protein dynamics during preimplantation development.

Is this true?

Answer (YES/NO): NO